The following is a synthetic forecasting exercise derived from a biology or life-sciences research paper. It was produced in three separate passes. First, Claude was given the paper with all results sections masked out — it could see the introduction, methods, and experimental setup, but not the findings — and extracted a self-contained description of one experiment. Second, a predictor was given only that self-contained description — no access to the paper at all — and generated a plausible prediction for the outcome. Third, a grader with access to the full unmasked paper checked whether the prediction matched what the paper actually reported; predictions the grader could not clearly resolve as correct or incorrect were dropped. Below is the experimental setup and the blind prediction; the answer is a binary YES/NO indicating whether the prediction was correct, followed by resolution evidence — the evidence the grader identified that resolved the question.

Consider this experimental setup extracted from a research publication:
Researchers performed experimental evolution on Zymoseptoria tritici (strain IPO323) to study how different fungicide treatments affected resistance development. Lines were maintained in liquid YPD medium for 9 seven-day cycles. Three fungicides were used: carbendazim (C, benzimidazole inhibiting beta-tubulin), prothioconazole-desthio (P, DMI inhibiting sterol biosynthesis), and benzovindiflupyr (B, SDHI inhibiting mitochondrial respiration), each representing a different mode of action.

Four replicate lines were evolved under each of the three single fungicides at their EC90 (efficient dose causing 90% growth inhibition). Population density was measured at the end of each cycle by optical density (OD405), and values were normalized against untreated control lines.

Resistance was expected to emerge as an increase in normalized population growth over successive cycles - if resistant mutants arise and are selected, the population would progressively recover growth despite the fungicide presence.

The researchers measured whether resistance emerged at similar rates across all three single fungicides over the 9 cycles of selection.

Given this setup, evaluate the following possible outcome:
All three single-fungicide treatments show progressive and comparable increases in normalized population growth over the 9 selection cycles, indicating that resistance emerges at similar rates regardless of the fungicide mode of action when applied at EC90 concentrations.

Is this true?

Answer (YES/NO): NO